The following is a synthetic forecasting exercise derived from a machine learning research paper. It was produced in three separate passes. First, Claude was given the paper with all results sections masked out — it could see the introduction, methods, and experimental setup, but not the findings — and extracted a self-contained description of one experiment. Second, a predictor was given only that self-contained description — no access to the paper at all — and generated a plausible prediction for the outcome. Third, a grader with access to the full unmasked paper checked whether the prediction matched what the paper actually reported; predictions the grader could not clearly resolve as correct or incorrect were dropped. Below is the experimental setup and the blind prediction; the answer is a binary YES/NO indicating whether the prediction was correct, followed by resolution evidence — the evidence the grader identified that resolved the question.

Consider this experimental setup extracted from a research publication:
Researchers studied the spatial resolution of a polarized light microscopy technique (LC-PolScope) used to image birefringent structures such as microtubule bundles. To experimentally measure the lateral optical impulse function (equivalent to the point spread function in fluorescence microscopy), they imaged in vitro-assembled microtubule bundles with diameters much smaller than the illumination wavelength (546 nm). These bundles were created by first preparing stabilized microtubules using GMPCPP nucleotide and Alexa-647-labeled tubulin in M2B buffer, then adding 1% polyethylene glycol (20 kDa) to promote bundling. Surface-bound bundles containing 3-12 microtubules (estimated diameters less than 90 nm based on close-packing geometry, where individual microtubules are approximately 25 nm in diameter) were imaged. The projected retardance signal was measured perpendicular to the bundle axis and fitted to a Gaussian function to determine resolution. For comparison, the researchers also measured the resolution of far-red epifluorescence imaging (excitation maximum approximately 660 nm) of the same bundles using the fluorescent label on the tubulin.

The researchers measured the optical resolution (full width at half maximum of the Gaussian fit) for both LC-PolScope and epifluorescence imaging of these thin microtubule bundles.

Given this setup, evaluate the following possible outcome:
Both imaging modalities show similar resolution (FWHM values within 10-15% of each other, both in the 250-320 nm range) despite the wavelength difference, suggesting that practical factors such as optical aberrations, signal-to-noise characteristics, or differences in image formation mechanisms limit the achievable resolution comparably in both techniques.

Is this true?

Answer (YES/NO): NO